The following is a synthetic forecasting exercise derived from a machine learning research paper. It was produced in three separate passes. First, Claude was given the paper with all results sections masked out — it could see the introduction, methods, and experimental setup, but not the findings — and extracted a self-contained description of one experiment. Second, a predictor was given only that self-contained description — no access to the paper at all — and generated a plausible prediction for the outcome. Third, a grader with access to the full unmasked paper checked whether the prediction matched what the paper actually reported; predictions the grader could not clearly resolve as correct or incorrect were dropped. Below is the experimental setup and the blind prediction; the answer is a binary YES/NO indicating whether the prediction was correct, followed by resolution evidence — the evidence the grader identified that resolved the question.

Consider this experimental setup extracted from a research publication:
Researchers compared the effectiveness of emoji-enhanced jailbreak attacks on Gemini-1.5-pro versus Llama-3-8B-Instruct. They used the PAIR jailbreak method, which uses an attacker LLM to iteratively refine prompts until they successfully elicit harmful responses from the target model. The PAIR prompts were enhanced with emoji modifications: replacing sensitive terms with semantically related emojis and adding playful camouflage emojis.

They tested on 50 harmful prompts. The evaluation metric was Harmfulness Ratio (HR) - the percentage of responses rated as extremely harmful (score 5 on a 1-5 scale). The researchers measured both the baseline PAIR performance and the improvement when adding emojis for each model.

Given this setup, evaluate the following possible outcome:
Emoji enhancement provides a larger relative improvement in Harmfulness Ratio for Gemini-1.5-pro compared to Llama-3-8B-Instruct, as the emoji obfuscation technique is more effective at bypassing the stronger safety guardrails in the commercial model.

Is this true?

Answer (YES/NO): NO